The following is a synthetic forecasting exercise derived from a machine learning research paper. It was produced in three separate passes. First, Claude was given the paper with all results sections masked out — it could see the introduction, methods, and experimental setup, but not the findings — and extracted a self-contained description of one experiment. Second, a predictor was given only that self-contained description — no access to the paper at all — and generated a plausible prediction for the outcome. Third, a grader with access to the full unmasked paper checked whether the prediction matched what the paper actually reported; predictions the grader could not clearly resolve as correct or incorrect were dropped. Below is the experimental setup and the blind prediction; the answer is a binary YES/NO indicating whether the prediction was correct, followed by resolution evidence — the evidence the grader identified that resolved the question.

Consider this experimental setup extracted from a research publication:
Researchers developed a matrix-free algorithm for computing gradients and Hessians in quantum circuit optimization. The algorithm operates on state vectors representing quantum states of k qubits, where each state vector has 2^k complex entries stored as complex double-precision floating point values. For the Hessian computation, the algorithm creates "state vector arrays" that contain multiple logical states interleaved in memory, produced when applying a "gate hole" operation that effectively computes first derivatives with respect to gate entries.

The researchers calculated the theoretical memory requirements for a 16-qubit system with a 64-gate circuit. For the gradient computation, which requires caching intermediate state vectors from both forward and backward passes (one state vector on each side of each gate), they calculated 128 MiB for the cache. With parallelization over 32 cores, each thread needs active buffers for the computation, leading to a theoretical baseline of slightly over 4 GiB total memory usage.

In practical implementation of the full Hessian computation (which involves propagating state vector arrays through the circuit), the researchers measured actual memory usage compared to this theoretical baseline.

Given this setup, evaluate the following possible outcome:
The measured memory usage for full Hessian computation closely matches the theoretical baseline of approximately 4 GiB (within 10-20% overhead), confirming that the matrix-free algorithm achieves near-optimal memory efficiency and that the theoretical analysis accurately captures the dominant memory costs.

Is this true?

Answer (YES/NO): NO